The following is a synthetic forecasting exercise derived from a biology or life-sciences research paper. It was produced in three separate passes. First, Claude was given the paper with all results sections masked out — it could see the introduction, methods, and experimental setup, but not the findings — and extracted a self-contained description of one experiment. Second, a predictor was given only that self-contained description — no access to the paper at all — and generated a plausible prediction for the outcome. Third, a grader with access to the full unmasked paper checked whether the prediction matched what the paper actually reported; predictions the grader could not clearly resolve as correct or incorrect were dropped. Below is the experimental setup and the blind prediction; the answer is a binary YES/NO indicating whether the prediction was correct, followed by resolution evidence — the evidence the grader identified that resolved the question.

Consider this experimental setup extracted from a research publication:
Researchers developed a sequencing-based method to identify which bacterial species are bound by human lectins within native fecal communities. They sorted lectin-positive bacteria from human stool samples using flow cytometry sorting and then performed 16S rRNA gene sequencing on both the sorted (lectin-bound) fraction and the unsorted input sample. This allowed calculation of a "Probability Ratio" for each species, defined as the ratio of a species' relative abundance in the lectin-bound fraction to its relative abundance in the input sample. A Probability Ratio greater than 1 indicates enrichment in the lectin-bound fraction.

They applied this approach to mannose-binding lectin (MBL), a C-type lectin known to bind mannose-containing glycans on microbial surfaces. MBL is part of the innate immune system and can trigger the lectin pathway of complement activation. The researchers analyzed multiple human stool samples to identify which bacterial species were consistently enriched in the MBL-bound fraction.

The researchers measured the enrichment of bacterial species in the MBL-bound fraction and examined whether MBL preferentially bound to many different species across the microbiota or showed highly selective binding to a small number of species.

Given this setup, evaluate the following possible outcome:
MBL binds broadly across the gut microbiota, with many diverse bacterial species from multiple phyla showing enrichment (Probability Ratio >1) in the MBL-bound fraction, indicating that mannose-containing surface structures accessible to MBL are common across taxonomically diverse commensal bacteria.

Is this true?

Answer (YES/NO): NO